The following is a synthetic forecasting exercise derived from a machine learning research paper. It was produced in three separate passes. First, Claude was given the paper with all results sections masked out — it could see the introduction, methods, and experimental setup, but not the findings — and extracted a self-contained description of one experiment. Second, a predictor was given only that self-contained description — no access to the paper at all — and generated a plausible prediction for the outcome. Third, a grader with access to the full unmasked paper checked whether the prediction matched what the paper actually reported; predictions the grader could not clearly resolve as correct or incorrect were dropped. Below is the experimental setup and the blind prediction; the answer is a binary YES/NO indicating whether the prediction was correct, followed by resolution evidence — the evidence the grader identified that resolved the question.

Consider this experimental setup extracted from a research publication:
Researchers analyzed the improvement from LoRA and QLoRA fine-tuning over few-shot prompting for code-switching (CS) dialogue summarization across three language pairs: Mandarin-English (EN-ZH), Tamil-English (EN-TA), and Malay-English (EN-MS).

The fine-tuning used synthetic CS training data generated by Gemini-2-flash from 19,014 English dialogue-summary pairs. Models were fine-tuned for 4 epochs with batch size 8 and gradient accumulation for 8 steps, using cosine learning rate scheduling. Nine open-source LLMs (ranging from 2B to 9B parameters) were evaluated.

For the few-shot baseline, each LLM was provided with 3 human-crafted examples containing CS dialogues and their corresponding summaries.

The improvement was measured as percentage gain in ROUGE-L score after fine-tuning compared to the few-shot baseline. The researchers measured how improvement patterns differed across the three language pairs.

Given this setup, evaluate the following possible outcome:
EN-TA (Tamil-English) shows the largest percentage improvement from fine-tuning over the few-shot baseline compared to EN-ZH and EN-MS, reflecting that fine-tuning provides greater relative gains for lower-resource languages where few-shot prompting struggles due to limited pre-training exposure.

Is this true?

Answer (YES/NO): NO